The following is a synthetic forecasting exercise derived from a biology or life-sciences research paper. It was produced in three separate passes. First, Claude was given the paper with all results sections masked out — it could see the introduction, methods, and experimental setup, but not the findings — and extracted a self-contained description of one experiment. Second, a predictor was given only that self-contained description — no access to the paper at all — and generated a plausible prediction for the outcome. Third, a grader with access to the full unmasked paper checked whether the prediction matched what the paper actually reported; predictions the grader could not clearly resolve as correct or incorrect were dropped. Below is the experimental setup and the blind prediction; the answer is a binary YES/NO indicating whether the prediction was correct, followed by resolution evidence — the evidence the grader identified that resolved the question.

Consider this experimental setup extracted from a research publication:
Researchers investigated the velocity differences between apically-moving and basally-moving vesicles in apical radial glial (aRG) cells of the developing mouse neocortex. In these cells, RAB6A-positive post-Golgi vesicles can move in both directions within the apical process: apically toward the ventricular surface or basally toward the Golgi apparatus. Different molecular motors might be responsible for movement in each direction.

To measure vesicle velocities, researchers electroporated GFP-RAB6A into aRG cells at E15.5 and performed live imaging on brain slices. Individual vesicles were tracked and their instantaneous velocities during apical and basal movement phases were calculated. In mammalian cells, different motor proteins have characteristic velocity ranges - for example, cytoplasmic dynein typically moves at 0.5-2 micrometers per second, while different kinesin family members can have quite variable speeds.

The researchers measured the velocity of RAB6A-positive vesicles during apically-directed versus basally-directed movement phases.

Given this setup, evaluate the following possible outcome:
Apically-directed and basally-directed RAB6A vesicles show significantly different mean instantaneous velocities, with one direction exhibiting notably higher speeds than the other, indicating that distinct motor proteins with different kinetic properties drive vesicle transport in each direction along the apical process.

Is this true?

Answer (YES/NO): YES